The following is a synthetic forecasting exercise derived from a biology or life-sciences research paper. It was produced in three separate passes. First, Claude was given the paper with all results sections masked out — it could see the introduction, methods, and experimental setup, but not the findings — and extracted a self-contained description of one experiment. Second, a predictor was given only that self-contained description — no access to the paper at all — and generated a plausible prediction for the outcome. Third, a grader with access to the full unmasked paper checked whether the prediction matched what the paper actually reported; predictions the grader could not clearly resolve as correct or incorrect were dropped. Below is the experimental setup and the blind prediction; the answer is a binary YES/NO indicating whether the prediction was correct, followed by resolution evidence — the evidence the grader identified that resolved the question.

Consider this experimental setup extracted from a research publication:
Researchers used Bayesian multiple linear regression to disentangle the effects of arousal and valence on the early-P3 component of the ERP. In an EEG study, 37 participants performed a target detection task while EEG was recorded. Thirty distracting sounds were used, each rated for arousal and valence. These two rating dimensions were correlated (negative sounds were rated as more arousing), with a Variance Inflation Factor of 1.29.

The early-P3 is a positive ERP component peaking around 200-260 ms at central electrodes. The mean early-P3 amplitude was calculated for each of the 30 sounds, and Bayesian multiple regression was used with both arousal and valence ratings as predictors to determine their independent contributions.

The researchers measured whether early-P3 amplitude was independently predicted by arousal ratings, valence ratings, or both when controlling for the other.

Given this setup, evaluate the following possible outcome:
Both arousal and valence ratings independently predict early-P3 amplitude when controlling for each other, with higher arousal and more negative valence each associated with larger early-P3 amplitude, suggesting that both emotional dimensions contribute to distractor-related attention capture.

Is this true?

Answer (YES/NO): NO